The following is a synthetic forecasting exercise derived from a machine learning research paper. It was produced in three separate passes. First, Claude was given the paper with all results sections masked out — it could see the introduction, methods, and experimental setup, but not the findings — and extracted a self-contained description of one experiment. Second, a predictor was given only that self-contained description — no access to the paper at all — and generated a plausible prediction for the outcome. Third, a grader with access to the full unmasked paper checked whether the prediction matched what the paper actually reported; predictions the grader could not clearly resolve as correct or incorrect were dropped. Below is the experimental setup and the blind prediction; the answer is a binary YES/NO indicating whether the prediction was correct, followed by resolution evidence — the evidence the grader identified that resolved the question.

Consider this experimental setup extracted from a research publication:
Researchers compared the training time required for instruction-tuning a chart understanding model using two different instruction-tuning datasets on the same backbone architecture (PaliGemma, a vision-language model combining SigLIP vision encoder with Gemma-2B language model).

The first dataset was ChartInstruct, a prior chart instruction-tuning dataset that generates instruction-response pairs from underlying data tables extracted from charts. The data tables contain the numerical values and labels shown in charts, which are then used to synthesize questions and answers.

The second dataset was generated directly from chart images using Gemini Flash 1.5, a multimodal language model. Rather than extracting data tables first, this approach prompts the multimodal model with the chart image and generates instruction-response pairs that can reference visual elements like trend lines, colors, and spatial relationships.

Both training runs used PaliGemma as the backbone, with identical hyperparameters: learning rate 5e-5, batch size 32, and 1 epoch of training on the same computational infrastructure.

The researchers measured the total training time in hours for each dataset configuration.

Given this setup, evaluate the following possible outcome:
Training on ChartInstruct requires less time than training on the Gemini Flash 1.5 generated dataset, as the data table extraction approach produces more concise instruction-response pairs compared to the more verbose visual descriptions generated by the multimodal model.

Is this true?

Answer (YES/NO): NO